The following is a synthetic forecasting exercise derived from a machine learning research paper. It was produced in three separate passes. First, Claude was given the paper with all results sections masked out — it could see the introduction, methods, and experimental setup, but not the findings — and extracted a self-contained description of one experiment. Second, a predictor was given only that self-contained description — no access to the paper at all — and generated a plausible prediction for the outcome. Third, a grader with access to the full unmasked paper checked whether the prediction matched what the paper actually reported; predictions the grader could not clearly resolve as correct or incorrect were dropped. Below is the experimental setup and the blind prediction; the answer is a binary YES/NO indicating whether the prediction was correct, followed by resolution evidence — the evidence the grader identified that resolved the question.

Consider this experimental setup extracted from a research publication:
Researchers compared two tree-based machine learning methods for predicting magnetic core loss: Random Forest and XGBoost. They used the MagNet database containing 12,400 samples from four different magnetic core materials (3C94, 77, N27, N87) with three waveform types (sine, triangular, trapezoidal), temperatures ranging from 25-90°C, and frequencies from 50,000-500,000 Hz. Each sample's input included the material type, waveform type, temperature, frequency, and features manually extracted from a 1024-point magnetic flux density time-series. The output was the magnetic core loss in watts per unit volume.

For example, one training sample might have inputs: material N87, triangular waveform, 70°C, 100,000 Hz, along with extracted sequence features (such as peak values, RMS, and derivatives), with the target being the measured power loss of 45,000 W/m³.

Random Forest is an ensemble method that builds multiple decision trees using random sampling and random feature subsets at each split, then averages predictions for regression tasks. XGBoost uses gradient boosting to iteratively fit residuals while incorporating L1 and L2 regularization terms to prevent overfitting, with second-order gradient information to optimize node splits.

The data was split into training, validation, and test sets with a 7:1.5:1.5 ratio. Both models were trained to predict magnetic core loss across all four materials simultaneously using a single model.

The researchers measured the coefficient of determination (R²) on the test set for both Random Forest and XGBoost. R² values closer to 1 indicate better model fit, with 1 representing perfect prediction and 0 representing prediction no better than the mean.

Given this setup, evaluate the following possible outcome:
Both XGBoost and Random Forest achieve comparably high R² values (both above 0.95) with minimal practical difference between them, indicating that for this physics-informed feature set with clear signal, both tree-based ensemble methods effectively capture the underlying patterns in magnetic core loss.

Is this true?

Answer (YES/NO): NO